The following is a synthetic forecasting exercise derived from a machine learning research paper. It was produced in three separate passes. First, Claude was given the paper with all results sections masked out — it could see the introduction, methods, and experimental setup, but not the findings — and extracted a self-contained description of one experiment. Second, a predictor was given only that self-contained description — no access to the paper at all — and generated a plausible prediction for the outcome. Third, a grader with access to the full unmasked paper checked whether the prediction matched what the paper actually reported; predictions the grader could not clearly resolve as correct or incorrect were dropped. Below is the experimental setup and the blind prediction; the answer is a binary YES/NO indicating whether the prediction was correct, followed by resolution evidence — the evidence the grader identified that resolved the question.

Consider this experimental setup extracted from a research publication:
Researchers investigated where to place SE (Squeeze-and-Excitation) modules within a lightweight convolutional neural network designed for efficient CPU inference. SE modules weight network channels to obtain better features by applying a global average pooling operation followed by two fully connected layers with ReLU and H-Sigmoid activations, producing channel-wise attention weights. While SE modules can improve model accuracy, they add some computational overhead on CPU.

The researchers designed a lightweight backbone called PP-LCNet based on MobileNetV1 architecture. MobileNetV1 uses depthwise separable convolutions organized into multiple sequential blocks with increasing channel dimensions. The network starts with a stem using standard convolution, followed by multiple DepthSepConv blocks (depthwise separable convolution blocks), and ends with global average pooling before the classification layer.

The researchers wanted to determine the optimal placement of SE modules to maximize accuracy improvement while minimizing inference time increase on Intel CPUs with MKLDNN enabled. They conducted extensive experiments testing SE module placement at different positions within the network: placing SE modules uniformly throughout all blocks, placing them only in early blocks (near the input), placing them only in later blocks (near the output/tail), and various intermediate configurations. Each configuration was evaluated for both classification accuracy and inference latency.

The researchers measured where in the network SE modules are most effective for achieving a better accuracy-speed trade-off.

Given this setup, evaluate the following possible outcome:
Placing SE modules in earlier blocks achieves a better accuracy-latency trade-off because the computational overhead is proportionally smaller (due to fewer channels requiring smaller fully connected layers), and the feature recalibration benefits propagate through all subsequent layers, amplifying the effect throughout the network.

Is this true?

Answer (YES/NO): NO